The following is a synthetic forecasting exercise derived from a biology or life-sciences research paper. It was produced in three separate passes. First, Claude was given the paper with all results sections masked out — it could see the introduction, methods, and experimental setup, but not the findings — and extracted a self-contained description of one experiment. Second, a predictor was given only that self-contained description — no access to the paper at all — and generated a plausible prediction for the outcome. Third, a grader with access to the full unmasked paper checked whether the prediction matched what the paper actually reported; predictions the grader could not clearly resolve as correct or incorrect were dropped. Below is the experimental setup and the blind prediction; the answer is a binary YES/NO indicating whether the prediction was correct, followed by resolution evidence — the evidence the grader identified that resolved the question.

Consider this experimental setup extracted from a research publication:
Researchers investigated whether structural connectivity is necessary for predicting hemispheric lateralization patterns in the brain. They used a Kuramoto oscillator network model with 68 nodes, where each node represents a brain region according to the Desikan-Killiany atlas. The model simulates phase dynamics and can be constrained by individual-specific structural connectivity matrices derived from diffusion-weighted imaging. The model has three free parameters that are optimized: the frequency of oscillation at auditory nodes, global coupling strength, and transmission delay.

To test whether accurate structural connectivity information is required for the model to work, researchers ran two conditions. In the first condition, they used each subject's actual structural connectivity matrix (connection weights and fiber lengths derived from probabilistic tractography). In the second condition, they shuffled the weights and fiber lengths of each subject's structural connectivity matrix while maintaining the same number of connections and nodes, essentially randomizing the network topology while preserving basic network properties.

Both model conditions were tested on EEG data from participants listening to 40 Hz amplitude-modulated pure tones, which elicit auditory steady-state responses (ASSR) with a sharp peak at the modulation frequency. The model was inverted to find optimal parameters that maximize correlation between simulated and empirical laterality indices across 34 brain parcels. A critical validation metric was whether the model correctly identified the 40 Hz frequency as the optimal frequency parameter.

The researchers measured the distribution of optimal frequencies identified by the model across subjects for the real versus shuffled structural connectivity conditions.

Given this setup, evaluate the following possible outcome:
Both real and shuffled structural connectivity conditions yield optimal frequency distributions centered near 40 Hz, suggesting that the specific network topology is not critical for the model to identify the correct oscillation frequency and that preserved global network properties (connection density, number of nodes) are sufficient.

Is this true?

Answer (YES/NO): NO